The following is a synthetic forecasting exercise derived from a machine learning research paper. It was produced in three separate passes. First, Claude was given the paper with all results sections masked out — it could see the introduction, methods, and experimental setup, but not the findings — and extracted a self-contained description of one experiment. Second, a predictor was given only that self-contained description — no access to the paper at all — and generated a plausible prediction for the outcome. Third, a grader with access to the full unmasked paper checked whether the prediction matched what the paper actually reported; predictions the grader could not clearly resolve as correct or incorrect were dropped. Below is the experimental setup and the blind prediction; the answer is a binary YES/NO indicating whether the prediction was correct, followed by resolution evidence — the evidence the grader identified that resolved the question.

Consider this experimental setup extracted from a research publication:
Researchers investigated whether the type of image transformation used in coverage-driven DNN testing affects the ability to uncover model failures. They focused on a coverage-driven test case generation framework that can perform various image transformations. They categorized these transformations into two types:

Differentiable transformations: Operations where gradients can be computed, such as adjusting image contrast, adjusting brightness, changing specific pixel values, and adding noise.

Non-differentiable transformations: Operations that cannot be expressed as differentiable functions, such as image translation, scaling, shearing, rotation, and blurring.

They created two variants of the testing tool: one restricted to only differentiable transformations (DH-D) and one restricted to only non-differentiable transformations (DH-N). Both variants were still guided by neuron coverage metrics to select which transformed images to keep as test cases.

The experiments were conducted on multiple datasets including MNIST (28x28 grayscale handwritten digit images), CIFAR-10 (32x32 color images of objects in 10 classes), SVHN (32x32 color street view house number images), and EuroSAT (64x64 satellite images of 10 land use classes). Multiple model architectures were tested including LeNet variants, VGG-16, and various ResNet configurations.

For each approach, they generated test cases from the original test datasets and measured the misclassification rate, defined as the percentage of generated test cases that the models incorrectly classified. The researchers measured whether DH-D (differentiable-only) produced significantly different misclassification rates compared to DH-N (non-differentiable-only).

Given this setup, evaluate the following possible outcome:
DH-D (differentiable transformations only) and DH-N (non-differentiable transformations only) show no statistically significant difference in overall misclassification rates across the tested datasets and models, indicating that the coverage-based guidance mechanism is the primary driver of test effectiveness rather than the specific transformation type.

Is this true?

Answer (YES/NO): YES